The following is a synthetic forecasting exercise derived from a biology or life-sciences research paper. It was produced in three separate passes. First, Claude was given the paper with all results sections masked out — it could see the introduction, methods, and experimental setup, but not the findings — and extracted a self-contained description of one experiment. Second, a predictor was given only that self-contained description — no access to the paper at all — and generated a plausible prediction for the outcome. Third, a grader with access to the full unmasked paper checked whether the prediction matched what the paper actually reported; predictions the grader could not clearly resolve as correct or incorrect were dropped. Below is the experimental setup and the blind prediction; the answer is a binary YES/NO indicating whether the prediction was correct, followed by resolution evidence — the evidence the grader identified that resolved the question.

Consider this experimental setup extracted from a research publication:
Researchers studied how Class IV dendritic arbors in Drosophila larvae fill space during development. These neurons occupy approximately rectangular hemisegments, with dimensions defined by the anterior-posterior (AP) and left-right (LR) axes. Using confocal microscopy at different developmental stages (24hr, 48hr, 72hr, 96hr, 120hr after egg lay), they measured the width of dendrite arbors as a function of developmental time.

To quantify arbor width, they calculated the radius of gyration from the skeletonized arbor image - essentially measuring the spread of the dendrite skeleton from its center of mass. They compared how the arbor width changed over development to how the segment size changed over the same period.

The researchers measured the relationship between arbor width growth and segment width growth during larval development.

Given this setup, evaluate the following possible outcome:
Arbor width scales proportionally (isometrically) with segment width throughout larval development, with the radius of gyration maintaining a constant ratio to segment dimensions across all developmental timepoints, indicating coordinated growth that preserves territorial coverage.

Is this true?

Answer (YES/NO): NO